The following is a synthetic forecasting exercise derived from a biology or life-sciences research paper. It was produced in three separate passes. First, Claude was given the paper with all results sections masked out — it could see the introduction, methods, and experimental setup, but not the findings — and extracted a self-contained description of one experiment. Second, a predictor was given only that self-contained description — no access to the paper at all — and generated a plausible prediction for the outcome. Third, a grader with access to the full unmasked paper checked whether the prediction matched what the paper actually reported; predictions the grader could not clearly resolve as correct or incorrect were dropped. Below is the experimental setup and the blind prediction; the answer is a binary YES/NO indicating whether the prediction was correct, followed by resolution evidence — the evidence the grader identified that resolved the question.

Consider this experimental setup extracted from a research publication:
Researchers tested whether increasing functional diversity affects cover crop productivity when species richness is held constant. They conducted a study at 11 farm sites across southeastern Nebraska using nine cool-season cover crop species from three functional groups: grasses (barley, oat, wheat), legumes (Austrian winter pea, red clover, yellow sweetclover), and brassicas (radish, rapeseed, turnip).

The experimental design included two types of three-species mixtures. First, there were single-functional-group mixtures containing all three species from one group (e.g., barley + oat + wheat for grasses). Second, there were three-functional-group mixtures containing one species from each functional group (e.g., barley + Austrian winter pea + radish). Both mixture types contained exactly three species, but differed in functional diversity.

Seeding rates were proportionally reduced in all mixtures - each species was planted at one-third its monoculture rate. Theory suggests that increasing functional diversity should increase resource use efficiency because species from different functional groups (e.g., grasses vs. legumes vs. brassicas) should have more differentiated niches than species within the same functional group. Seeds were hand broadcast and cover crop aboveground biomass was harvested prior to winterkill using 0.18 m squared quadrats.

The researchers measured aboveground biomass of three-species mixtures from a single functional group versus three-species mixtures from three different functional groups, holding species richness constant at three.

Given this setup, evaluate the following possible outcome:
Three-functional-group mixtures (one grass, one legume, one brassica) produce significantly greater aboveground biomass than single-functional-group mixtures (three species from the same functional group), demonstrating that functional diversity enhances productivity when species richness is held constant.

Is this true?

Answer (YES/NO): YES